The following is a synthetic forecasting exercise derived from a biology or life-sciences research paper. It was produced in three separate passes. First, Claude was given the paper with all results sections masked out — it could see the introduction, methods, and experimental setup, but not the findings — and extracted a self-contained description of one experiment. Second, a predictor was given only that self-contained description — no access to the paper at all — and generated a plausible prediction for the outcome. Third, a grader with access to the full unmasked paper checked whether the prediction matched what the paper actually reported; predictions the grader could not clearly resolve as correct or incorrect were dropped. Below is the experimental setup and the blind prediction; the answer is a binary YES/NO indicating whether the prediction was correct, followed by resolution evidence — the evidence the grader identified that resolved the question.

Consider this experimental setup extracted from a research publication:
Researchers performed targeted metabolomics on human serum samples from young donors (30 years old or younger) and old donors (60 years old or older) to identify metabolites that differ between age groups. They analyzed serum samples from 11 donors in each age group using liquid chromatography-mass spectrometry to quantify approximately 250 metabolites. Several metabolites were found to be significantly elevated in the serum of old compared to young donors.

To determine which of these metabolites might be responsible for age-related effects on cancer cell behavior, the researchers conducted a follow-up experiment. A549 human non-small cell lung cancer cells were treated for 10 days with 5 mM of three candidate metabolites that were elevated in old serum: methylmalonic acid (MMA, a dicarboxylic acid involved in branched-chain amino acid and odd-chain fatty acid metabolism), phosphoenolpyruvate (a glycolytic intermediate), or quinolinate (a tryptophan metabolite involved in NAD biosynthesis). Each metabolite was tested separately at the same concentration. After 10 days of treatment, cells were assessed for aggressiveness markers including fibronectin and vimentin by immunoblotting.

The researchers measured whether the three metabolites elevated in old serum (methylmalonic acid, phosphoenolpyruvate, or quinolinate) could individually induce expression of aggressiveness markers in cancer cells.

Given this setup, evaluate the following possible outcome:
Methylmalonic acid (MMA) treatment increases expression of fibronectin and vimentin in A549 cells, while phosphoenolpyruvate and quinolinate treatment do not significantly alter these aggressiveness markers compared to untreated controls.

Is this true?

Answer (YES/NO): YES